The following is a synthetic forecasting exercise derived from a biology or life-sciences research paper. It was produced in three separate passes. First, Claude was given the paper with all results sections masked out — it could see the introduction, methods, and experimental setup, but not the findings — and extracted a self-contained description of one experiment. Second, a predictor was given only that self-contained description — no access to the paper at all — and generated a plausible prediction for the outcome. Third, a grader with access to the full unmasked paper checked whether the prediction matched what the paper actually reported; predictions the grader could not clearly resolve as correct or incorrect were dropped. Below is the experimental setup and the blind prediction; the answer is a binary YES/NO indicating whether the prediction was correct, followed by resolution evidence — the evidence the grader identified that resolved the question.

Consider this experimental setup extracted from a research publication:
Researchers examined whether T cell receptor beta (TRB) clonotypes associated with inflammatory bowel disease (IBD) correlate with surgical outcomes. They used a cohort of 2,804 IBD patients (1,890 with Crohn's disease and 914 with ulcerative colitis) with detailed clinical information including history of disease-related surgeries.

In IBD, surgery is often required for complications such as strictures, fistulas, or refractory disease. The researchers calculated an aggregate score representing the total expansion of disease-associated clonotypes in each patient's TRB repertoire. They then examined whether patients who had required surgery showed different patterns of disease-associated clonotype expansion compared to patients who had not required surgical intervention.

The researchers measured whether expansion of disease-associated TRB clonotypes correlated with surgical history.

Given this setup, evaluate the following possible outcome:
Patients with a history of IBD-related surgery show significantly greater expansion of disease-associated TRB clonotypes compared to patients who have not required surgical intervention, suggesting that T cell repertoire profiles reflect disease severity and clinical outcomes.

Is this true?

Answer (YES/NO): NO